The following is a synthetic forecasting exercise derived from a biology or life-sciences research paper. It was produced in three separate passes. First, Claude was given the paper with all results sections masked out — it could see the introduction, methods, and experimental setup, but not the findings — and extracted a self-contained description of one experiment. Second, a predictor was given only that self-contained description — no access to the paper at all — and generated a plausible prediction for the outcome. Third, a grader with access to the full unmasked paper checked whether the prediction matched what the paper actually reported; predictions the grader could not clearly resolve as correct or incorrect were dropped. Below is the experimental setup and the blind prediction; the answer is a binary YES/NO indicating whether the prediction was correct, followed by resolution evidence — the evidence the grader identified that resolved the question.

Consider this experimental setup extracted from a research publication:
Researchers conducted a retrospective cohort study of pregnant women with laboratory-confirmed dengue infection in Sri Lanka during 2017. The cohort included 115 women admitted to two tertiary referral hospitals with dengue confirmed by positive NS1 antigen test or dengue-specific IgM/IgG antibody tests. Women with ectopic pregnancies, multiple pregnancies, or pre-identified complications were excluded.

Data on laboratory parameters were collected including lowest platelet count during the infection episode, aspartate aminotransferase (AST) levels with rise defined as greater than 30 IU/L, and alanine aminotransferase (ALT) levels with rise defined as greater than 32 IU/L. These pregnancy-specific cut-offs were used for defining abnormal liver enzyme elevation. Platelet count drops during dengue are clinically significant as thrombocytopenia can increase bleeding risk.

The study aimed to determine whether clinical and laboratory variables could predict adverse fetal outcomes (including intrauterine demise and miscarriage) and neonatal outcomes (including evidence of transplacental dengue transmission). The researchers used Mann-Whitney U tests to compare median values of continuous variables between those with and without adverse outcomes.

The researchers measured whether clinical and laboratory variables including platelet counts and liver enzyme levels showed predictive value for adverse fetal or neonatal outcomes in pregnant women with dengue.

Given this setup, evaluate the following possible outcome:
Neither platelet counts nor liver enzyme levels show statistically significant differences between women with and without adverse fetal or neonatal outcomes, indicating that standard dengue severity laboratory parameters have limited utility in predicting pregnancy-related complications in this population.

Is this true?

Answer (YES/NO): YES